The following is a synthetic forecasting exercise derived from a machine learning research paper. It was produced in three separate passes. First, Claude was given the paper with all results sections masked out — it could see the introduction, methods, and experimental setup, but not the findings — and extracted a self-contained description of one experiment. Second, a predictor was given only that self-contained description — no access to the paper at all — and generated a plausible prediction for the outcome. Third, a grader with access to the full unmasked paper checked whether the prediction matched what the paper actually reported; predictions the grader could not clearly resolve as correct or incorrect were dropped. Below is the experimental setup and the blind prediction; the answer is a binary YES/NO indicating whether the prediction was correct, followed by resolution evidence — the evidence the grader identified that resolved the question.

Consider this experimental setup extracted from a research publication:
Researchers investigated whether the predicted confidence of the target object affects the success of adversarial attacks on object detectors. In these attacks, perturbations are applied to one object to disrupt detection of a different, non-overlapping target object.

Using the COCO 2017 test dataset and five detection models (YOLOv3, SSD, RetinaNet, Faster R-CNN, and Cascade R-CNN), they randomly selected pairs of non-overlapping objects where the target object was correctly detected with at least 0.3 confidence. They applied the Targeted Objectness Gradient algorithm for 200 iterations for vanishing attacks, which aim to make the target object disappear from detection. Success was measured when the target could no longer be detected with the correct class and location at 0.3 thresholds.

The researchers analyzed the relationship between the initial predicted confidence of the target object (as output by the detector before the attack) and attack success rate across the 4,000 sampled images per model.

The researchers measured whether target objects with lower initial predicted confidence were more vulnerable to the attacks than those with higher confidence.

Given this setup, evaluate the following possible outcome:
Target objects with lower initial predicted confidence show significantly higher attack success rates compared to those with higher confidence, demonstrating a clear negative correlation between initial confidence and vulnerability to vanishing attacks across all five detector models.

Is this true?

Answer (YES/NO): YES